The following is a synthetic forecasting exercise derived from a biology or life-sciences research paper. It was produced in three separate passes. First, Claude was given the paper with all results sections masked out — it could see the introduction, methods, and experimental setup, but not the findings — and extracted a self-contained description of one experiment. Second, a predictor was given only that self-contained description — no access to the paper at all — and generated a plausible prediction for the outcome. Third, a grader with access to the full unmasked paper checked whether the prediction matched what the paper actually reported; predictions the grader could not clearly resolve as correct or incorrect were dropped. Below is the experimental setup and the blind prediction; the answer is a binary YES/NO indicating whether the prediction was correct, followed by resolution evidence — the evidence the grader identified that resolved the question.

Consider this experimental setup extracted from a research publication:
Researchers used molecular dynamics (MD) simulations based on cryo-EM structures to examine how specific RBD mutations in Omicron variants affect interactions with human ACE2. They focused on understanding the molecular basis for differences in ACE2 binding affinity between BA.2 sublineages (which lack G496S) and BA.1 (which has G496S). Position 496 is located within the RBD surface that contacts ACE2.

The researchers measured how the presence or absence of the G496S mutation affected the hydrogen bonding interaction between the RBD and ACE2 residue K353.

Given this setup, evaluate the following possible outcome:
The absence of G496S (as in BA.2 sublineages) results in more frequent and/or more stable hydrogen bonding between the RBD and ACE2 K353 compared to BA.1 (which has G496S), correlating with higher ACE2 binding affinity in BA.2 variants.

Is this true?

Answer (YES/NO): YES